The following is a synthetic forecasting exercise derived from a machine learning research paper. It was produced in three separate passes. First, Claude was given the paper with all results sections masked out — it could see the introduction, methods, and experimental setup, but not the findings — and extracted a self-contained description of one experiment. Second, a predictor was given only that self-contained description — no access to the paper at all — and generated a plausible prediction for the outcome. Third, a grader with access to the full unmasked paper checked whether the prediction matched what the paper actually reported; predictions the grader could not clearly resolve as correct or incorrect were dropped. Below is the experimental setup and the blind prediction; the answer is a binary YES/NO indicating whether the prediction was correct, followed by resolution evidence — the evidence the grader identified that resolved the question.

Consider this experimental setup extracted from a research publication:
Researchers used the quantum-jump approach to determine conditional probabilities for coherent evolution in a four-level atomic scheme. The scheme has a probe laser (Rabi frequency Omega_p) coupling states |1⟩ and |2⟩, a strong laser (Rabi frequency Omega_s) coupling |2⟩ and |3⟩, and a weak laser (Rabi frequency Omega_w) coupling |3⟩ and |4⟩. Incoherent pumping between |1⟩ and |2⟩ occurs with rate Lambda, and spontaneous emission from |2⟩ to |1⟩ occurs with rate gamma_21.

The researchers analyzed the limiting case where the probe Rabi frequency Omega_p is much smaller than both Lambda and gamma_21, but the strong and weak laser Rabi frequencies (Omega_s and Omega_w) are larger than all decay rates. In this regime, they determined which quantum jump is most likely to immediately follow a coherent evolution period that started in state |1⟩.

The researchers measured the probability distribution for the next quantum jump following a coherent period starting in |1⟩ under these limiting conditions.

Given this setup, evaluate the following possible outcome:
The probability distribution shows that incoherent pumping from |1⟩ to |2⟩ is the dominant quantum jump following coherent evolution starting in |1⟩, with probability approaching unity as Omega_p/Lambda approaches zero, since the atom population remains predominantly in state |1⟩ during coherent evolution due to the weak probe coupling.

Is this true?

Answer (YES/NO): YES